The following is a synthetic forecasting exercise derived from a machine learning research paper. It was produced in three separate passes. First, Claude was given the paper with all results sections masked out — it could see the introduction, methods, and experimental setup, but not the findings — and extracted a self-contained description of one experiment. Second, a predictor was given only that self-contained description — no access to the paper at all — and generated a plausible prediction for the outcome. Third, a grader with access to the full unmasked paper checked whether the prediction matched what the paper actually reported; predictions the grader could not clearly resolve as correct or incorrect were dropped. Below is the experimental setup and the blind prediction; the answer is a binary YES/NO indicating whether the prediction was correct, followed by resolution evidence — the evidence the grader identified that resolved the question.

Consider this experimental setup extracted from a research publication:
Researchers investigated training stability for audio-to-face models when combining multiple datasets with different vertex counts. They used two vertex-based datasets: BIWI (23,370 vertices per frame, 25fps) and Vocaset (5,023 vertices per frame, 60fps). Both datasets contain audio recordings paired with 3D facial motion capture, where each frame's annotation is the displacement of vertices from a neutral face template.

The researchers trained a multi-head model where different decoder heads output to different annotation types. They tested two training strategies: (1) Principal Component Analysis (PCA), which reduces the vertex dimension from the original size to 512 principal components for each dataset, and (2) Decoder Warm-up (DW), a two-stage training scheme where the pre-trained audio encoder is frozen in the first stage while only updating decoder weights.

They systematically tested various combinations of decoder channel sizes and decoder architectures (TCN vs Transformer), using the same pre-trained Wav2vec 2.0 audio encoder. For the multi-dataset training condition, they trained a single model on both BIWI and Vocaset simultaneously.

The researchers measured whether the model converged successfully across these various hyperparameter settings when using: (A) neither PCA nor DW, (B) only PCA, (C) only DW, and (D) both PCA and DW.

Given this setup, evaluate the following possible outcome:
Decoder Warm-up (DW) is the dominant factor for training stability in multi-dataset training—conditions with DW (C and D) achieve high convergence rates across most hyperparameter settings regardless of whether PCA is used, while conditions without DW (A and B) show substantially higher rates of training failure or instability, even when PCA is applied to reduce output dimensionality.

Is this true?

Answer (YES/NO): NO